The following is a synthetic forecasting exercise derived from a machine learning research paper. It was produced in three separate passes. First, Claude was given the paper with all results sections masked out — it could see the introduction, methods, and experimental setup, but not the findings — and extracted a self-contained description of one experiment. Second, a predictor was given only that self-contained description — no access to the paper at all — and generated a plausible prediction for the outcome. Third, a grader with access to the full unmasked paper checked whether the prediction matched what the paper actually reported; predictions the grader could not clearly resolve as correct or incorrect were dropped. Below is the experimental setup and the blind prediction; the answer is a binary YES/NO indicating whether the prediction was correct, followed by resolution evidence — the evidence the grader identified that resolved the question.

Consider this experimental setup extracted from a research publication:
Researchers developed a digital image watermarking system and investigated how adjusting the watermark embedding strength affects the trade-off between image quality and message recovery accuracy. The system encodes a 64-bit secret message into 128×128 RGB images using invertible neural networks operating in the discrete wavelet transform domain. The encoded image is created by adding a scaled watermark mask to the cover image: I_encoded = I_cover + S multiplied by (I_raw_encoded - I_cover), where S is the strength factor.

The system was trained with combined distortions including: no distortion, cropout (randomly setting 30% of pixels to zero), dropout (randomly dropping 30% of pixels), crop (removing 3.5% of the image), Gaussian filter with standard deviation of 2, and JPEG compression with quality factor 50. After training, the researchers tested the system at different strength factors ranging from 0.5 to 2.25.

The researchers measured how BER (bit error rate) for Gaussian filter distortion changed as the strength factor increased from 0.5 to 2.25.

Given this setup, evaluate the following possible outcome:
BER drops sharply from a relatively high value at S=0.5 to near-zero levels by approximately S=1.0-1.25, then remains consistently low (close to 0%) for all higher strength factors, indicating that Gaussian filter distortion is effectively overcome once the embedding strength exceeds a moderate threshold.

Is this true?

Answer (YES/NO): YES